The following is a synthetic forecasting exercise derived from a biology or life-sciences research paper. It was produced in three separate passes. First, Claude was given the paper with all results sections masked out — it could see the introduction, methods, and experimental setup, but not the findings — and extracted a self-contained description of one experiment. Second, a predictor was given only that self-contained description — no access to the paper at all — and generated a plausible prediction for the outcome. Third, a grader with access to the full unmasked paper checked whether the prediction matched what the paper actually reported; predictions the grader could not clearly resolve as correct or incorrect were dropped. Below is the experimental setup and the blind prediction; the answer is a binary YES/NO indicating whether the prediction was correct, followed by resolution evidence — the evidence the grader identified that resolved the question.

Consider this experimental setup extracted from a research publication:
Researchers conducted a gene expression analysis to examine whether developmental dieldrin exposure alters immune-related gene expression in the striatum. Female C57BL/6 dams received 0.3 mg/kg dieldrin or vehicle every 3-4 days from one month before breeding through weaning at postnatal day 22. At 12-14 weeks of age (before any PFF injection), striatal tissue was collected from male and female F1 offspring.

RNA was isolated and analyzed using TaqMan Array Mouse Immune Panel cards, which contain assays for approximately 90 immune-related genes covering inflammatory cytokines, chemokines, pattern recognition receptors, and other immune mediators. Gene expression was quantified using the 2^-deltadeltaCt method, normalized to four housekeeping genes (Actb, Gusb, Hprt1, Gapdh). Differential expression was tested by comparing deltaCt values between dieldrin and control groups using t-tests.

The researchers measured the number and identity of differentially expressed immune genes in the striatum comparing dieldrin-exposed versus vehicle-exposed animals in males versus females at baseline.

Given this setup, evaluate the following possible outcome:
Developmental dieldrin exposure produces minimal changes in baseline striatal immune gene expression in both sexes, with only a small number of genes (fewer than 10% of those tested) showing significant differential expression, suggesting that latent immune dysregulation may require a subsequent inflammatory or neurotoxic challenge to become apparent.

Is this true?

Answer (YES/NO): NO